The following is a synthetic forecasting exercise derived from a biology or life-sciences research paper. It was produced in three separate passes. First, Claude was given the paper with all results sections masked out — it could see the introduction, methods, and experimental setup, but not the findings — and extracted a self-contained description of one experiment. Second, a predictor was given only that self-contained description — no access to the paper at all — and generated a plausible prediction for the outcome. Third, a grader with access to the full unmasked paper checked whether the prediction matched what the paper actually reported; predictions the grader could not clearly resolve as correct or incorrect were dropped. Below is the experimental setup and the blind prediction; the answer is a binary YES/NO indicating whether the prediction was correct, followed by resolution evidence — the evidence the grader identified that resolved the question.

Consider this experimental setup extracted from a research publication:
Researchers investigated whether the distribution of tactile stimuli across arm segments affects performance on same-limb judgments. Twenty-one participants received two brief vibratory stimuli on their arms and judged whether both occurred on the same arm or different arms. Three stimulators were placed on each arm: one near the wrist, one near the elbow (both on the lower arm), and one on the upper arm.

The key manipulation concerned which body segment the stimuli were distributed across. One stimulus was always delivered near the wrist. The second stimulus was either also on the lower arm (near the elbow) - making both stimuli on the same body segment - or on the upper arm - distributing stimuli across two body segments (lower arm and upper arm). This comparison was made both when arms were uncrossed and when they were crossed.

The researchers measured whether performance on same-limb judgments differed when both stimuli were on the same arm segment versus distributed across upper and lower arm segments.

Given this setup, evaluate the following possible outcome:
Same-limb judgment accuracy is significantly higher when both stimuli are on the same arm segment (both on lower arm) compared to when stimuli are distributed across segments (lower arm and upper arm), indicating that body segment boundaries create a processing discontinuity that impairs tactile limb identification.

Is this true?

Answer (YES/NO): NO